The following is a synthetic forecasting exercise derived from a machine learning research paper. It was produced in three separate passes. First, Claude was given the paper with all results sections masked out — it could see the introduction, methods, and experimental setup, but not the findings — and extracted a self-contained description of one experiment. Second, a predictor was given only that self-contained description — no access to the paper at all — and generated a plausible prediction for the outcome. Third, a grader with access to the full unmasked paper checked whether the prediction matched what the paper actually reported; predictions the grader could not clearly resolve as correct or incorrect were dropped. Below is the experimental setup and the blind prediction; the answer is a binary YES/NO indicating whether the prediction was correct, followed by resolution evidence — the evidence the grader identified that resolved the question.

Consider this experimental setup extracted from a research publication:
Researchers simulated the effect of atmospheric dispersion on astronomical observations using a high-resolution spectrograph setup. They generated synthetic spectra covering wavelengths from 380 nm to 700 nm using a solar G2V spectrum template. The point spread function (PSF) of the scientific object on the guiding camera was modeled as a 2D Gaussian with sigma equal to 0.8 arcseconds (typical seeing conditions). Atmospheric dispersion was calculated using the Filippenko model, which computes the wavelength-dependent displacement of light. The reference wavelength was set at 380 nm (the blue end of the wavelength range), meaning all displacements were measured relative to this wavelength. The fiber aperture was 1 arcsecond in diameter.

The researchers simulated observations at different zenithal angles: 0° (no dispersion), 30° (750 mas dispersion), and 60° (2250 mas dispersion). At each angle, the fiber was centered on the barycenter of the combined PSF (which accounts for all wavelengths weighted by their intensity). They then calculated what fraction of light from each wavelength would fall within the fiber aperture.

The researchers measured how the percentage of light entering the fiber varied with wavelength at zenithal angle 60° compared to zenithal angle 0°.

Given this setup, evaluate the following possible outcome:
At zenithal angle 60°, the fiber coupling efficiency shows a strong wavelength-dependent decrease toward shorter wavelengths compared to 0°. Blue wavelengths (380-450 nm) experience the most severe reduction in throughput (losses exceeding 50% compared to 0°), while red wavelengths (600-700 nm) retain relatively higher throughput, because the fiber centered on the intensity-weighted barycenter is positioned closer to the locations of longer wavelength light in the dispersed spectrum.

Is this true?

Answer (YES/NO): NO